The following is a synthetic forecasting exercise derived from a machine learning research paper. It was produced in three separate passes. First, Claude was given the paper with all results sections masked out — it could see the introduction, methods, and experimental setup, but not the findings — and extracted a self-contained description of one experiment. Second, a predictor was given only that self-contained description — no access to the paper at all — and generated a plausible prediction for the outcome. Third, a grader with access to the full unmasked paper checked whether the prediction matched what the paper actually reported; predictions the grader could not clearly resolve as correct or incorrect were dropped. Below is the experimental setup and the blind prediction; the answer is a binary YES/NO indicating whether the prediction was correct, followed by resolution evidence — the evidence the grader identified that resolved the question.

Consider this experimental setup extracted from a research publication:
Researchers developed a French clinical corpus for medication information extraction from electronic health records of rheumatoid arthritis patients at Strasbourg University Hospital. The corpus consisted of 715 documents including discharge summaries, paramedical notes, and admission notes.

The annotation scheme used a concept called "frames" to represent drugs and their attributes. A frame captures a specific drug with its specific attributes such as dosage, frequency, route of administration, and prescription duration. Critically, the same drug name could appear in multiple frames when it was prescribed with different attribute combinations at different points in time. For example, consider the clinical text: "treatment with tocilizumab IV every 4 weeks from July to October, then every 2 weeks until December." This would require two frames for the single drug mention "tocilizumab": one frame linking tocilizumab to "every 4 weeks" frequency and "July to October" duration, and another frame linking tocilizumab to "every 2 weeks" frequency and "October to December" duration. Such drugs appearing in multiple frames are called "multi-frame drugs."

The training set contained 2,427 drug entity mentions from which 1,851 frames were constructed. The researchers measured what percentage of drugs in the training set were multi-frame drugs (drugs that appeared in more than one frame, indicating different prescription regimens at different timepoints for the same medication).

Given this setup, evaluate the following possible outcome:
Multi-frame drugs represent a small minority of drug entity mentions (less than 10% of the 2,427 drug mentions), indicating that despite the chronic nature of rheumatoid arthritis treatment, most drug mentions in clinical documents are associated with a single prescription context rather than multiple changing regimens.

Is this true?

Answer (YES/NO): YES